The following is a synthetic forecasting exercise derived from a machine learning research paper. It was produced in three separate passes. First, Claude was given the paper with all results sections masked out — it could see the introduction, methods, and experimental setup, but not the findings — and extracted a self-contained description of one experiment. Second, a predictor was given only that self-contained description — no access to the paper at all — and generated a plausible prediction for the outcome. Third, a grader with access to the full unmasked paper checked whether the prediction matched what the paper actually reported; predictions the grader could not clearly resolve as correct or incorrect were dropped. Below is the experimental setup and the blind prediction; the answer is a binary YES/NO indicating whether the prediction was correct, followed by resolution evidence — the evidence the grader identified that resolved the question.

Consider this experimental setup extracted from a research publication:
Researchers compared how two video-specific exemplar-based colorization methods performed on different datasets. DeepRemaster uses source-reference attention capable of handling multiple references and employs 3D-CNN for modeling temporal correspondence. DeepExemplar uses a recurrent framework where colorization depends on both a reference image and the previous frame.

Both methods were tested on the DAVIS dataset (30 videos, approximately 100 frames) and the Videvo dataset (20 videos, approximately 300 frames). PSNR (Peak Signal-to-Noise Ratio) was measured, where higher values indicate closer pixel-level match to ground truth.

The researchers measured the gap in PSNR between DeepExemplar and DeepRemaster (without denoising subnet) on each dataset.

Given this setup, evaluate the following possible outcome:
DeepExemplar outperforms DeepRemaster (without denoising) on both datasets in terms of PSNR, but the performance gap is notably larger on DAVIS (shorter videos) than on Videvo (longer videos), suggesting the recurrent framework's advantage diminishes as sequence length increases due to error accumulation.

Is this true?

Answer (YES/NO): YES